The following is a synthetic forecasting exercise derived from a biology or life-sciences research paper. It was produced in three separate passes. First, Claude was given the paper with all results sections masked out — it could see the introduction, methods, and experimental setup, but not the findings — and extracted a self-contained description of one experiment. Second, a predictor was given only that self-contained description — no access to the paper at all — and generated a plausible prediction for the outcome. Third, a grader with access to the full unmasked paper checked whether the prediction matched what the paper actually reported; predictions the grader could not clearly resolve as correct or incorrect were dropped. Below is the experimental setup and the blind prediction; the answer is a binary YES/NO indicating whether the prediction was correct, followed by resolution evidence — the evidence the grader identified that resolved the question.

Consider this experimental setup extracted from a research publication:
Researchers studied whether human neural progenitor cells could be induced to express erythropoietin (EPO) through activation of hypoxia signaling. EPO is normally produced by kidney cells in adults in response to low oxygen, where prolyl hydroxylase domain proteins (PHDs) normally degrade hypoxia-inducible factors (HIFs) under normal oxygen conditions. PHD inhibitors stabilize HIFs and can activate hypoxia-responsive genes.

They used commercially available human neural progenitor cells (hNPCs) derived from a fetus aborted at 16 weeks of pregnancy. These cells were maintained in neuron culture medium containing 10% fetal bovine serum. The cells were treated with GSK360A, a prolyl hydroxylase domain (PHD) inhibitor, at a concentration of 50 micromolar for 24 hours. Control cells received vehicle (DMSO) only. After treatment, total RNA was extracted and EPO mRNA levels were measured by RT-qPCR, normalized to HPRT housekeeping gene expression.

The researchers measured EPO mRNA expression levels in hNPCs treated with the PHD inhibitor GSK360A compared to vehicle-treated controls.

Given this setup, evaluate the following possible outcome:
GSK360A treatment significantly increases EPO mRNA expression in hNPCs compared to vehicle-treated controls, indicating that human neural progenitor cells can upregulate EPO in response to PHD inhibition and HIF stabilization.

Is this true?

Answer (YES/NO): YES